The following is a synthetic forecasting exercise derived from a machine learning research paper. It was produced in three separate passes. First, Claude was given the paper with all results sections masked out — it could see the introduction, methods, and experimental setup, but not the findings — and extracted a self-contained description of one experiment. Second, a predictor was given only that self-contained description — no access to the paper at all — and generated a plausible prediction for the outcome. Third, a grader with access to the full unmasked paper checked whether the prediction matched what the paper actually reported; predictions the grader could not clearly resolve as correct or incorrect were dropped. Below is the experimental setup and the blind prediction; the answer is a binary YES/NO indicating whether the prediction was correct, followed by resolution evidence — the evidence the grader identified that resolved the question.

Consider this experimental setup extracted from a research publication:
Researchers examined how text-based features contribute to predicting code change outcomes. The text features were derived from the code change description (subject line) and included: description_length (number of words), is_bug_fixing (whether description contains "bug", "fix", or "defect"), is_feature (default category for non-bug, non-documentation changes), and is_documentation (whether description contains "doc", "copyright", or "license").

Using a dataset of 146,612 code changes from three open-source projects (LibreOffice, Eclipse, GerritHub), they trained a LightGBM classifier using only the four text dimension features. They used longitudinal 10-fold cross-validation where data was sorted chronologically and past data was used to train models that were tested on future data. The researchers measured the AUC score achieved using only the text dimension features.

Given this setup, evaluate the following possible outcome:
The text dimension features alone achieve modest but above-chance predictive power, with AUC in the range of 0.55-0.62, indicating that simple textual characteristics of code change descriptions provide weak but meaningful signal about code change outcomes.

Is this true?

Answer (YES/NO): NO